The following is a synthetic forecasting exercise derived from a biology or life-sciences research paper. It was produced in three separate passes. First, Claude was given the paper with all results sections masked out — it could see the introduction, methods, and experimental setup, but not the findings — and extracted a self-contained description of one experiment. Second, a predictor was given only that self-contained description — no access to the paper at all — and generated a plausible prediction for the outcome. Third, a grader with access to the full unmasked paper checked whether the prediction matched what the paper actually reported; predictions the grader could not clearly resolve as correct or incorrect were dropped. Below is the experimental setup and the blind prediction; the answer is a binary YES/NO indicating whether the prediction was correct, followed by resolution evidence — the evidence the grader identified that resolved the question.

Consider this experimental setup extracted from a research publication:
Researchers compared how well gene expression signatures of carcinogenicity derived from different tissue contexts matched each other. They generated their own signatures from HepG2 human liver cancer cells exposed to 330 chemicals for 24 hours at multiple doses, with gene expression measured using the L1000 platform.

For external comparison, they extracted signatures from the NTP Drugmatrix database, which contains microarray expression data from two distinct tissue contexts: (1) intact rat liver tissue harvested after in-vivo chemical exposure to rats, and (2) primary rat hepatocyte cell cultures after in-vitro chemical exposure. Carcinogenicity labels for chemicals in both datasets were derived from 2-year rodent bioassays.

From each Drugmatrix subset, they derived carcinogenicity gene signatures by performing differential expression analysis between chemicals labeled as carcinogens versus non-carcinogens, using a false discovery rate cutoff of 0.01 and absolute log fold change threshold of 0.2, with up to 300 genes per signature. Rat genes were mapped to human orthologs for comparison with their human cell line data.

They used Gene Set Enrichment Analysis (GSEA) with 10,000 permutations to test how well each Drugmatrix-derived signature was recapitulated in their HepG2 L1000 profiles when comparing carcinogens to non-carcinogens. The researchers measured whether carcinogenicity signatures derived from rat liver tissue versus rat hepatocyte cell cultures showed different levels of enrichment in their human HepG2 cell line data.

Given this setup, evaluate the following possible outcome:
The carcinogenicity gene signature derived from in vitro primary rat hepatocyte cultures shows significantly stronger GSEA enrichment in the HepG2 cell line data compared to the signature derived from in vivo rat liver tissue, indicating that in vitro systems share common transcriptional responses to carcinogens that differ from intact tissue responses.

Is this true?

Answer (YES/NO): YES